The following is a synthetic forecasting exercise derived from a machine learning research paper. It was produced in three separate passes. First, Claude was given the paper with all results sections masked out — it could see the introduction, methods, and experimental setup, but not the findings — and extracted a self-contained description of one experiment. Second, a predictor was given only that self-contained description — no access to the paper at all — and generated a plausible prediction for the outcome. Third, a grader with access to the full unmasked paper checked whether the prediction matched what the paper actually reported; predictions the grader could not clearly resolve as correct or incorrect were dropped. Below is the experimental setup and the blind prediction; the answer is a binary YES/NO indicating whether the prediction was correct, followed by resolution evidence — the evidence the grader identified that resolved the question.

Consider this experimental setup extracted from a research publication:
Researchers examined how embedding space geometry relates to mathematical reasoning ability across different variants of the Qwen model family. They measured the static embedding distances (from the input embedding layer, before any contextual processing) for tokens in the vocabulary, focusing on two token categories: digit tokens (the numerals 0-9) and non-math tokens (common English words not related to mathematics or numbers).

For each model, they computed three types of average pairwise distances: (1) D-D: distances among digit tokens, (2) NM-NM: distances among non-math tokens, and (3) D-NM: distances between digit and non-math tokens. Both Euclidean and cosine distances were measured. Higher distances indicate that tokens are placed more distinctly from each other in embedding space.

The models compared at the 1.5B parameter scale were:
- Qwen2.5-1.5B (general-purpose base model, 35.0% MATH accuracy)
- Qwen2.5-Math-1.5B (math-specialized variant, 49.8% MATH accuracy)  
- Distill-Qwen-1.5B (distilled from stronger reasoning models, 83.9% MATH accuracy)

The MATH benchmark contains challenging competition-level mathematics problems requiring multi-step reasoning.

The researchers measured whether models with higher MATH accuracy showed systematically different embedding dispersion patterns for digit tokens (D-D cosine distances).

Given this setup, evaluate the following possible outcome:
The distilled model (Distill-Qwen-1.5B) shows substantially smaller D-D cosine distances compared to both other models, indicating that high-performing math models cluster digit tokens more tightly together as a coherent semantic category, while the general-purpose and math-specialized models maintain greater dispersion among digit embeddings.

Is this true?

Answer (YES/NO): NO